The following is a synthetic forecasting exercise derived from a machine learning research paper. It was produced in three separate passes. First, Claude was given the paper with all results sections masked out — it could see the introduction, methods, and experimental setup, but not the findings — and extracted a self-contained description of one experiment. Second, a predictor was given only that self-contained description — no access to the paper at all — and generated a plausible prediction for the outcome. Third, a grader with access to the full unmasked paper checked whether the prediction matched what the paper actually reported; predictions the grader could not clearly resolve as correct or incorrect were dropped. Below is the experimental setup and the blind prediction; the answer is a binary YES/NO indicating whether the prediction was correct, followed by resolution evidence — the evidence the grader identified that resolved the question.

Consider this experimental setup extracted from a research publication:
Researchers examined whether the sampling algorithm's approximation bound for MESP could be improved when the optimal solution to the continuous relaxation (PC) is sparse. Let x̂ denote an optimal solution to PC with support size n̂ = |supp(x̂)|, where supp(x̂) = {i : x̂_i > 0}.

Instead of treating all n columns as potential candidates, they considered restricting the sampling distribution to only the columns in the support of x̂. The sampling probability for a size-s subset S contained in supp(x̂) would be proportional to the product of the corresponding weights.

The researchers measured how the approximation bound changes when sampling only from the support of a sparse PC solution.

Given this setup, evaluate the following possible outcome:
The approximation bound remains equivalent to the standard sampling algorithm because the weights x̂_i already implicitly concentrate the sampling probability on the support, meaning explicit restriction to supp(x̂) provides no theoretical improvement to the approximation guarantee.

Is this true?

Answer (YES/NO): NO